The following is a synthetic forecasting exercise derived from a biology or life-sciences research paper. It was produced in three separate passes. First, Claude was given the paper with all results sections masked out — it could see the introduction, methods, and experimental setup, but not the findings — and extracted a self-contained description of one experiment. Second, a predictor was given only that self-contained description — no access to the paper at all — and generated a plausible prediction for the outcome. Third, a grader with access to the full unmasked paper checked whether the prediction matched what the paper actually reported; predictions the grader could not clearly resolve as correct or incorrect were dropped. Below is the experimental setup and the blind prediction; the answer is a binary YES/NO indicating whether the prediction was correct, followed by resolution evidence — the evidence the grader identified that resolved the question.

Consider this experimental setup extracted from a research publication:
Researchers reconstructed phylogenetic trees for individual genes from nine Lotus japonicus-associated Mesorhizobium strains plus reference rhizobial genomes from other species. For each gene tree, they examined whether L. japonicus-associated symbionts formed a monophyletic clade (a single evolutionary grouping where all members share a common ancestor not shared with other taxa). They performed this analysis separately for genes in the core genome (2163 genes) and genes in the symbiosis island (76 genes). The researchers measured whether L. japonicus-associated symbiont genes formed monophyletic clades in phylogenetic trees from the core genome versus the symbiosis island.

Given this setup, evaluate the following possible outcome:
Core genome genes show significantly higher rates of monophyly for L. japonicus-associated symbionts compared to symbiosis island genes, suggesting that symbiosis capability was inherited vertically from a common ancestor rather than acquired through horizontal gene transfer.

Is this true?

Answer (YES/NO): NO